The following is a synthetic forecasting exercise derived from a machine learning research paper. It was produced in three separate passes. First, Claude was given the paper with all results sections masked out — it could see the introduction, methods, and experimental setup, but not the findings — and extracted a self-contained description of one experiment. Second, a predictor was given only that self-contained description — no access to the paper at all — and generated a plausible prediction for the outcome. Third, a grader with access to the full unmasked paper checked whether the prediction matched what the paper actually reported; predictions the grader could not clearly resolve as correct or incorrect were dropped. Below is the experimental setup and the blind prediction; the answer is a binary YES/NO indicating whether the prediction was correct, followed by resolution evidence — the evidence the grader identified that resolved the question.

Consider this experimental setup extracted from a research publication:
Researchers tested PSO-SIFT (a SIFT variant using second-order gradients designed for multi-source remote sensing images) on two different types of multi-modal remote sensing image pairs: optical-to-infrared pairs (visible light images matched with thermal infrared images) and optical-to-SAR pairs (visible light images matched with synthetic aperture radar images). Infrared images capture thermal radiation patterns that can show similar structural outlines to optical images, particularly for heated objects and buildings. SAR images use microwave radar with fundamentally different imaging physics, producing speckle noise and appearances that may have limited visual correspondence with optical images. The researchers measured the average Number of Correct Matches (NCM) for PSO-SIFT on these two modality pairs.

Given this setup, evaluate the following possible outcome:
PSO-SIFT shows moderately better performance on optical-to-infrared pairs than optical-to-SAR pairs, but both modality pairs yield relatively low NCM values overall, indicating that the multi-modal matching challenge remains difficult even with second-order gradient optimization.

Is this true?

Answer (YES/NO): NO